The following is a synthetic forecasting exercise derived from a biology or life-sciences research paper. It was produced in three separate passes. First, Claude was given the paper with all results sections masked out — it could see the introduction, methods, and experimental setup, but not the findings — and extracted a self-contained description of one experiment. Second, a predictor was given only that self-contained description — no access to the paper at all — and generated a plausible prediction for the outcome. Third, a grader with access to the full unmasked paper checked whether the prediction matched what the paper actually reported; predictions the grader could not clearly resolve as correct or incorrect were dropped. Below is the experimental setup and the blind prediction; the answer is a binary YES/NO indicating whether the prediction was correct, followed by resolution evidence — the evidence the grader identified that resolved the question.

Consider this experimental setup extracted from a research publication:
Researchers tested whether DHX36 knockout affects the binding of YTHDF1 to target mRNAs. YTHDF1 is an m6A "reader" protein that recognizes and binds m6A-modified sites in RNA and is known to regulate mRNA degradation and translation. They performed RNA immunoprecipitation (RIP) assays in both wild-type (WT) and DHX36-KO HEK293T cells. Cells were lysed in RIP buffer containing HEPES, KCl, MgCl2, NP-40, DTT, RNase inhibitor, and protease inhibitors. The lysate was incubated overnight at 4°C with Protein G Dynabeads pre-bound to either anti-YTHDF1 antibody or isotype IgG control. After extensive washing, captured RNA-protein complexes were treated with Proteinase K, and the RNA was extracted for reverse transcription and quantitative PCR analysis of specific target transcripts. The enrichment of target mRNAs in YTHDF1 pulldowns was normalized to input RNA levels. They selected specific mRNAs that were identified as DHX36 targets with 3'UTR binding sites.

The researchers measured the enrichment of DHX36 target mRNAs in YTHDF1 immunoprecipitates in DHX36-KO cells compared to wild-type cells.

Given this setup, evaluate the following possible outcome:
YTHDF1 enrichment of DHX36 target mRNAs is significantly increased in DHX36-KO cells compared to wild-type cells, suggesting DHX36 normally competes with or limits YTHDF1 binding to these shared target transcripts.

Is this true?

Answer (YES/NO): NO